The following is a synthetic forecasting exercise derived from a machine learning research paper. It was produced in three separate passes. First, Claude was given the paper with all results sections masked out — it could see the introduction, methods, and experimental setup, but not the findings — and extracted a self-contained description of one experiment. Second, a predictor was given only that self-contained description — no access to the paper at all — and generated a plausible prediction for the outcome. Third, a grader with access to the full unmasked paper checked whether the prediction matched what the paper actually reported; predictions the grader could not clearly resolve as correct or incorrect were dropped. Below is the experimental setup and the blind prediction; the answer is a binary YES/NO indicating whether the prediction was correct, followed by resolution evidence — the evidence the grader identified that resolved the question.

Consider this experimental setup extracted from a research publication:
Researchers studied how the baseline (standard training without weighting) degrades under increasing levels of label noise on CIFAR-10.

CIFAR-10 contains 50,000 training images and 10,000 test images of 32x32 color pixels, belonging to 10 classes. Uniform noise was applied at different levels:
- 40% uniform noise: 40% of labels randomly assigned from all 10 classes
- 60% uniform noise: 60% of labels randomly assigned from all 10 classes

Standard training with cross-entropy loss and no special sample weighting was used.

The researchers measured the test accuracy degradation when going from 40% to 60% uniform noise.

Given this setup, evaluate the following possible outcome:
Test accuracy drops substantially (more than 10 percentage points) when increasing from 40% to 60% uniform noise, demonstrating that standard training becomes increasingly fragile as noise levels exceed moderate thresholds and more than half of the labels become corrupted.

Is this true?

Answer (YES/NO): YES